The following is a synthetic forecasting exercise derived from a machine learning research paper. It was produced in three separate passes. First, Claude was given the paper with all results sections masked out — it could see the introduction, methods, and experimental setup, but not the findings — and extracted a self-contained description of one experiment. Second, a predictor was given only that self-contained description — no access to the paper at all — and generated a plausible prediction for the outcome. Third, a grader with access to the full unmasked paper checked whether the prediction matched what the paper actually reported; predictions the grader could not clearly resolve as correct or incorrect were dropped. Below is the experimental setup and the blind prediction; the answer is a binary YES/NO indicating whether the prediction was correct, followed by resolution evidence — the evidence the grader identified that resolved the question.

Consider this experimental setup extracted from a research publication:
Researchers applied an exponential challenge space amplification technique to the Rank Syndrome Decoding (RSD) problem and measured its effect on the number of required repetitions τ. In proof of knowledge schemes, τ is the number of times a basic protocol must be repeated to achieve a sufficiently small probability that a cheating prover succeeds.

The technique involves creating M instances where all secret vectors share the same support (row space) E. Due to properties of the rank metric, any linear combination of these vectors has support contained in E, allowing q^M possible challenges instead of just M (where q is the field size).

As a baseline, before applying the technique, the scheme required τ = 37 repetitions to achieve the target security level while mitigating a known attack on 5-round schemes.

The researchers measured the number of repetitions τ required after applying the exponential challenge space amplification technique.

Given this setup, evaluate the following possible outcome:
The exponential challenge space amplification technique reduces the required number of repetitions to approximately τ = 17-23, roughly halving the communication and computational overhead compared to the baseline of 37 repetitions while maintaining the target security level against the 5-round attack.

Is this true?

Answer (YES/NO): NO